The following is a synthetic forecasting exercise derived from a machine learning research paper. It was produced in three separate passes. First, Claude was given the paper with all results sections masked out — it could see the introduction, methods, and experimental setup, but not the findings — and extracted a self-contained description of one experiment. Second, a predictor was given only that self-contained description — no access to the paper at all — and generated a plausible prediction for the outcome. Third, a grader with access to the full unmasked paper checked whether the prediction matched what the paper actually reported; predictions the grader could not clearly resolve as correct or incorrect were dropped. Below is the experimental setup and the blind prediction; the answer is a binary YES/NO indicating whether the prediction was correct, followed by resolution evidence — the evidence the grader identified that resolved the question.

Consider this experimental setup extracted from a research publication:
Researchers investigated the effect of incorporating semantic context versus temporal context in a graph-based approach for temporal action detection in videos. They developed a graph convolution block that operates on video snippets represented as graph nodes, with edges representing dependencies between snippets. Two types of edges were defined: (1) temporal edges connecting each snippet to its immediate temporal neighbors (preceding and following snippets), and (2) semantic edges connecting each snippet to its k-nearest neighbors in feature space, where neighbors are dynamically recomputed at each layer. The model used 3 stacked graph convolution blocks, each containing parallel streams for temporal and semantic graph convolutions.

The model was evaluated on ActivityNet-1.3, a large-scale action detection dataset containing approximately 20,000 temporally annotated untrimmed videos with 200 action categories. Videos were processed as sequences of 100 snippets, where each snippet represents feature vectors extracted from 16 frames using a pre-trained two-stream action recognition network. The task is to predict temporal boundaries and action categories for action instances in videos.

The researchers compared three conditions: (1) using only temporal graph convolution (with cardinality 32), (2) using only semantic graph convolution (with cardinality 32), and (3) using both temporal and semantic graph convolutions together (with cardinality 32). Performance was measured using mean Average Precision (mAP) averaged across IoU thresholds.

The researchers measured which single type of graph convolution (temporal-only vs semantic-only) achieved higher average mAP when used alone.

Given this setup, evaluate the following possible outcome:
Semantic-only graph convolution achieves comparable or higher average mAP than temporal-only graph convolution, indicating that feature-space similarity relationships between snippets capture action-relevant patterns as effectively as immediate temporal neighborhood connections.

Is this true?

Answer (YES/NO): NO